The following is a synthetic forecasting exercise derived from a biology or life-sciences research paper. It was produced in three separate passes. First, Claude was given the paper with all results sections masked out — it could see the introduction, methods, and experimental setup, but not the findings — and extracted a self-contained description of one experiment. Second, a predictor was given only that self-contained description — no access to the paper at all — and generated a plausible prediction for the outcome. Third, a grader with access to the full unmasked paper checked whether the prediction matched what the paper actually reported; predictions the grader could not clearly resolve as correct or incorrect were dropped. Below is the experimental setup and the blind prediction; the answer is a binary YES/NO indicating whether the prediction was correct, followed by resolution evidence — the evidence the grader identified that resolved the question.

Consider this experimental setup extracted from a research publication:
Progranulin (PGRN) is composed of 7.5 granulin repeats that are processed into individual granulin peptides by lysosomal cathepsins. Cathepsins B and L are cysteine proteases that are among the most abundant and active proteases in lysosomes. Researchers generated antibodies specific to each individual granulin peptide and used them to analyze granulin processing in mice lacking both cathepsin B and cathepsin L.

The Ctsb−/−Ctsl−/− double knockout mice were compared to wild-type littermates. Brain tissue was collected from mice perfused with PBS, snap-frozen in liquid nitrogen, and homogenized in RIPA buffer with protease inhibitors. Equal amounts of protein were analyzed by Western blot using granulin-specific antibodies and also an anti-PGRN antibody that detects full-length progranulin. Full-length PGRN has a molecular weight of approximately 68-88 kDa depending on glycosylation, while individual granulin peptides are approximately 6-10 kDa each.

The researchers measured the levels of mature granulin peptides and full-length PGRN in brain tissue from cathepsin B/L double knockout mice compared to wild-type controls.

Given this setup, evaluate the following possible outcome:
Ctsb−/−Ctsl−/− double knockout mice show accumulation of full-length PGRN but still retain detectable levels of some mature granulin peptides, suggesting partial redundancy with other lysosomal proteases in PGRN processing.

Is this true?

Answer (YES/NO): YES